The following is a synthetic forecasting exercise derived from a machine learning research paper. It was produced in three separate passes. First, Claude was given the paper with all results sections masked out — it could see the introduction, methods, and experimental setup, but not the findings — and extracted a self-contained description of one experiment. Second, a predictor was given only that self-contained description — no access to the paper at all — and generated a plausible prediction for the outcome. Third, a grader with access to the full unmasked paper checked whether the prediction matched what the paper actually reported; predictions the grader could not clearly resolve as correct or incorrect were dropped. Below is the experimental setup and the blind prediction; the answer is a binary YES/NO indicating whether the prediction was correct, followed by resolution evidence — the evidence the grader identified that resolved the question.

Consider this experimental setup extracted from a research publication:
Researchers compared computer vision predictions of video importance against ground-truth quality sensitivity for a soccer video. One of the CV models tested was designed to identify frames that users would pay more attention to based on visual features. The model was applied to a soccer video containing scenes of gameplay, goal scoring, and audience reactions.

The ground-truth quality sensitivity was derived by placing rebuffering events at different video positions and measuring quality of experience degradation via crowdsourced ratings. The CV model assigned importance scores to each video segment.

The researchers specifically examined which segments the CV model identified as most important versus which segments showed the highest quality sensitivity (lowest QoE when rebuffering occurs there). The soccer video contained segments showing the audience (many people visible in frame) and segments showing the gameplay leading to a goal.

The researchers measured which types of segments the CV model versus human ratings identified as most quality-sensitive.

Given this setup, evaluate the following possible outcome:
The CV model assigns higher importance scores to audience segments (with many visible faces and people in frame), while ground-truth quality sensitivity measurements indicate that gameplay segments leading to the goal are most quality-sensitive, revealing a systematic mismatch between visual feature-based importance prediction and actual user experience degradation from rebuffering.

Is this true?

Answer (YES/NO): YES